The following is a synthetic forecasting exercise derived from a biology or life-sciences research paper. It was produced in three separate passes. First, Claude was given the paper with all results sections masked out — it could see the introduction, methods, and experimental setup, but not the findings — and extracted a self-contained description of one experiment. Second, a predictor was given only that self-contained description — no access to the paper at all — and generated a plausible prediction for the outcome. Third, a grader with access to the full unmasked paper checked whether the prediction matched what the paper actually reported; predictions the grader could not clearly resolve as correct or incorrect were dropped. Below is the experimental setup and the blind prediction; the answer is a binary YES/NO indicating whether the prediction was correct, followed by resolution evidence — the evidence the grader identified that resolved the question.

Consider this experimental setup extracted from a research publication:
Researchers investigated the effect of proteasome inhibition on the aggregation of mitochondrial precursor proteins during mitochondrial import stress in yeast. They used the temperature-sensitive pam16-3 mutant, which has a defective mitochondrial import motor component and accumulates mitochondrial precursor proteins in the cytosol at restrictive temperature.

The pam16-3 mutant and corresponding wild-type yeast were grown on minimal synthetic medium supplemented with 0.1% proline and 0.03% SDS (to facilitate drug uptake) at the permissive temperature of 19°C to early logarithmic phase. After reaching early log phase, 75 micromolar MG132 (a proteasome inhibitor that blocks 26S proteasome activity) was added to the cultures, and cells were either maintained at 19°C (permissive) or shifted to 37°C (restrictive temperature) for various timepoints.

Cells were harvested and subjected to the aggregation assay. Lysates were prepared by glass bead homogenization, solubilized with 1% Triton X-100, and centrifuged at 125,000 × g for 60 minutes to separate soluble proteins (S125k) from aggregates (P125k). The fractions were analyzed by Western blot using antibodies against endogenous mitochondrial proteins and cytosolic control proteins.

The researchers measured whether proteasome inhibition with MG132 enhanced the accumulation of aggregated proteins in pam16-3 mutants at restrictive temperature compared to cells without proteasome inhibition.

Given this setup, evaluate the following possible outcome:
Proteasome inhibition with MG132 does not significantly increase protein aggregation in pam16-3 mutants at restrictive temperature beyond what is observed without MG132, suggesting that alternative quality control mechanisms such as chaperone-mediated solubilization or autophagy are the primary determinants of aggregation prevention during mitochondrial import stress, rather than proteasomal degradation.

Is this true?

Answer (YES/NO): NO